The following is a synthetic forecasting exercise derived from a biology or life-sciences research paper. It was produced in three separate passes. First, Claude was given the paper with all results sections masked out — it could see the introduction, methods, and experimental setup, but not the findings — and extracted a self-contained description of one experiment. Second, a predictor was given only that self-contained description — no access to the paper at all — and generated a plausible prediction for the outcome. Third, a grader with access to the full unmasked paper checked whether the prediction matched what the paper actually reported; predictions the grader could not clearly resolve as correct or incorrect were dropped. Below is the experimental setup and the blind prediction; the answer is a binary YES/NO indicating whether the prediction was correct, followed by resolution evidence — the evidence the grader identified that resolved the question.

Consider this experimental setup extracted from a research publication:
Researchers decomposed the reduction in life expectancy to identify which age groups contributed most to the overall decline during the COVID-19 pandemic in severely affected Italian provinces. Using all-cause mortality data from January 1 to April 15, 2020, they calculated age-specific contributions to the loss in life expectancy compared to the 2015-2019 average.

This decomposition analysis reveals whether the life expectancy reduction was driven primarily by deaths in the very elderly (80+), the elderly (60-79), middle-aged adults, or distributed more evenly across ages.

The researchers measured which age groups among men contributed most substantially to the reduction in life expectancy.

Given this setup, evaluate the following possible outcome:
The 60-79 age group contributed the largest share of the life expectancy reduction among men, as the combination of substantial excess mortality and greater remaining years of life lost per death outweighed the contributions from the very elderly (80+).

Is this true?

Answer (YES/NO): YES